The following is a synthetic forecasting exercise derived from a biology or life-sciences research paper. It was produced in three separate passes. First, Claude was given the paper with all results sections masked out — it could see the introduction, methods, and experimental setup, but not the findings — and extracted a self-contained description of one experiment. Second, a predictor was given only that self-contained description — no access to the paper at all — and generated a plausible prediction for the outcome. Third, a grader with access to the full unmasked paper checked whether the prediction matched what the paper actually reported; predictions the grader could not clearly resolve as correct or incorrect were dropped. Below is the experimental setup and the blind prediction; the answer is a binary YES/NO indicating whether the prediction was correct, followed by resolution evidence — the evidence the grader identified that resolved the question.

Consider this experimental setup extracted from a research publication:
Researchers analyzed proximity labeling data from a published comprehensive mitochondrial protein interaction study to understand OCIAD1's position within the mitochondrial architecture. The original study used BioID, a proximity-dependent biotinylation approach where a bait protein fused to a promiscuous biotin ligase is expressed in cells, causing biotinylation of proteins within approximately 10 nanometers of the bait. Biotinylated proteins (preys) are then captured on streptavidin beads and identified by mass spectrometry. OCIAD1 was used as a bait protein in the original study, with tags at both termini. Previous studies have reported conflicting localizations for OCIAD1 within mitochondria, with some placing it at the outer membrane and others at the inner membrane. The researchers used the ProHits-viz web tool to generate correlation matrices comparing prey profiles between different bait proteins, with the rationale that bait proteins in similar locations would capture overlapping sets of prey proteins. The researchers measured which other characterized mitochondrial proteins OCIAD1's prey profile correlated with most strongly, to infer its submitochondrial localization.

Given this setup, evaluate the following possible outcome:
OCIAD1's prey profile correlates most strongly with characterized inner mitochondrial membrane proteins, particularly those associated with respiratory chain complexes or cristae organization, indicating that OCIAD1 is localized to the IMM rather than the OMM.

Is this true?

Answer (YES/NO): NO